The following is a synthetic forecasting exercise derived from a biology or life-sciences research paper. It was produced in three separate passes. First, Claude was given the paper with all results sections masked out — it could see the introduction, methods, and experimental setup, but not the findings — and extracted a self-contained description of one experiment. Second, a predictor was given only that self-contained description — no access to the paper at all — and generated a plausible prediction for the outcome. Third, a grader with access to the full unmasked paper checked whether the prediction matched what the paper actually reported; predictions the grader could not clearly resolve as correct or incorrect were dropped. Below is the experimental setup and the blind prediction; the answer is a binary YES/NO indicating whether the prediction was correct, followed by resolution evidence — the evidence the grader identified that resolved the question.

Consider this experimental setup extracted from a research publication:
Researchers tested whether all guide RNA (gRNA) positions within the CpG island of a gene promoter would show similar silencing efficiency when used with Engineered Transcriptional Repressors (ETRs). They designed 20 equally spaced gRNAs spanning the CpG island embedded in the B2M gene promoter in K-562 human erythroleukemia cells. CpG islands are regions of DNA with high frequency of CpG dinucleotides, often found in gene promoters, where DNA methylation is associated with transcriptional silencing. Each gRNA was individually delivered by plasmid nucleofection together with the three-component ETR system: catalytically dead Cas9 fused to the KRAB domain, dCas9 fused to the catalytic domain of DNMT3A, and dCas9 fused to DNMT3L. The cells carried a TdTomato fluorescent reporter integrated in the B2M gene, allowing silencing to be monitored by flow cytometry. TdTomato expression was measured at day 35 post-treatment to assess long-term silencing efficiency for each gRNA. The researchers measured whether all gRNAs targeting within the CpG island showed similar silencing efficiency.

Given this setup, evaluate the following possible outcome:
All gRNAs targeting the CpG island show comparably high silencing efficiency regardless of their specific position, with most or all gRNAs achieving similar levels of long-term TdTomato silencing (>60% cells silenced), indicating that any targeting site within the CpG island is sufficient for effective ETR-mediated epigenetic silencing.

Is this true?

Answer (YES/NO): NO